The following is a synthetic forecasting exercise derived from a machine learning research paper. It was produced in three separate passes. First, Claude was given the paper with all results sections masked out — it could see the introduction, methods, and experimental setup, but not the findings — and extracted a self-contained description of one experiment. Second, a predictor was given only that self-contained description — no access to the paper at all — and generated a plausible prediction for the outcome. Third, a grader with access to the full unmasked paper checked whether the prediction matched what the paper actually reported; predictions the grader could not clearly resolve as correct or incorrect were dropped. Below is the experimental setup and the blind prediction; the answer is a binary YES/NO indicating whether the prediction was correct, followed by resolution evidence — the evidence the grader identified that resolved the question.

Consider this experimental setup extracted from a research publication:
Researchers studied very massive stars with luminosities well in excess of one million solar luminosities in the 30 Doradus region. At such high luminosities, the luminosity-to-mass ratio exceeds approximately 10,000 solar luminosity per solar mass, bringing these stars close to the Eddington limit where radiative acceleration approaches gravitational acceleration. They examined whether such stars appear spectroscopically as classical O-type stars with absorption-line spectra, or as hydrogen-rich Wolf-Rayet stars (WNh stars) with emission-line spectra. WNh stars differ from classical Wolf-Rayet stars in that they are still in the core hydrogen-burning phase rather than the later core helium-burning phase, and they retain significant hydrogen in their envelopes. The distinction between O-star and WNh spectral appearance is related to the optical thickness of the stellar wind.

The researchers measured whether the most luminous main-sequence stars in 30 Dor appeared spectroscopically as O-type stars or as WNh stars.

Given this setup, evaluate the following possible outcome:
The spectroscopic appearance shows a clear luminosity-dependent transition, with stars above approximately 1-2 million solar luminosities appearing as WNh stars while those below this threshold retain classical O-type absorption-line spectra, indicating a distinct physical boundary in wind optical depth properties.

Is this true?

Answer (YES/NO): NO